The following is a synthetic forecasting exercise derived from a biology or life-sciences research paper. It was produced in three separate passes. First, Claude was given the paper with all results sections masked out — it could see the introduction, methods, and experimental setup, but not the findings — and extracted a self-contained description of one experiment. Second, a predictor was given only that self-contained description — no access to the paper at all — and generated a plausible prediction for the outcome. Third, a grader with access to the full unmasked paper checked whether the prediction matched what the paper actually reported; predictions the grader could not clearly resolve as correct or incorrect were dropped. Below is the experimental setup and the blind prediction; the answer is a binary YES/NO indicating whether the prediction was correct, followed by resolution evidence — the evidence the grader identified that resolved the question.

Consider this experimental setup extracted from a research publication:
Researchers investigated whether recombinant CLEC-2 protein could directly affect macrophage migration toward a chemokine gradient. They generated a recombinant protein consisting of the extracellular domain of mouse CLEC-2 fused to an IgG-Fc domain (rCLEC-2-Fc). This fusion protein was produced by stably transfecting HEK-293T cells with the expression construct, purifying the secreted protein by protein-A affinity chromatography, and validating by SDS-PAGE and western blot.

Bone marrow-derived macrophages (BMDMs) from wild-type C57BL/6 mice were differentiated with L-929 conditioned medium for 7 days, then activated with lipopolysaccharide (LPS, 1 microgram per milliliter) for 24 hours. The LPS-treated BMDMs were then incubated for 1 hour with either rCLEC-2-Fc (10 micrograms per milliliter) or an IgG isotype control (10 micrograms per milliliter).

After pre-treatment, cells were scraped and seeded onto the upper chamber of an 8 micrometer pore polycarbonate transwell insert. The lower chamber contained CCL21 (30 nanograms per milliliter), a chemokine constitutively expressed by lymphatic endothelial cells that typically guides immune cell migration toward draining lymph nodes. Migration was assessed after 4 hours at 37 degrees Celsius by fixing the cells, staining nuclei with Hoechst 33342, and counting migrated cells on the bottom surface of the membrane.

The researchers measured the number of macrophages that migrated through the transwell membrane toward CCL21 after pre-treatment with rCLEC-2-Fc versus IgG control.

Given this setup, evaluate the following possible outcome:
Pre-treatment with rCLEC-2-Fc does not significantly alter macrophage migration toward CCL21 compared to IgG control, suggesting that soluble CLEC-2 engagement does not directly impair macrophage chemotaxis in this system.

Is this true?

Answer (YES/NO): NO